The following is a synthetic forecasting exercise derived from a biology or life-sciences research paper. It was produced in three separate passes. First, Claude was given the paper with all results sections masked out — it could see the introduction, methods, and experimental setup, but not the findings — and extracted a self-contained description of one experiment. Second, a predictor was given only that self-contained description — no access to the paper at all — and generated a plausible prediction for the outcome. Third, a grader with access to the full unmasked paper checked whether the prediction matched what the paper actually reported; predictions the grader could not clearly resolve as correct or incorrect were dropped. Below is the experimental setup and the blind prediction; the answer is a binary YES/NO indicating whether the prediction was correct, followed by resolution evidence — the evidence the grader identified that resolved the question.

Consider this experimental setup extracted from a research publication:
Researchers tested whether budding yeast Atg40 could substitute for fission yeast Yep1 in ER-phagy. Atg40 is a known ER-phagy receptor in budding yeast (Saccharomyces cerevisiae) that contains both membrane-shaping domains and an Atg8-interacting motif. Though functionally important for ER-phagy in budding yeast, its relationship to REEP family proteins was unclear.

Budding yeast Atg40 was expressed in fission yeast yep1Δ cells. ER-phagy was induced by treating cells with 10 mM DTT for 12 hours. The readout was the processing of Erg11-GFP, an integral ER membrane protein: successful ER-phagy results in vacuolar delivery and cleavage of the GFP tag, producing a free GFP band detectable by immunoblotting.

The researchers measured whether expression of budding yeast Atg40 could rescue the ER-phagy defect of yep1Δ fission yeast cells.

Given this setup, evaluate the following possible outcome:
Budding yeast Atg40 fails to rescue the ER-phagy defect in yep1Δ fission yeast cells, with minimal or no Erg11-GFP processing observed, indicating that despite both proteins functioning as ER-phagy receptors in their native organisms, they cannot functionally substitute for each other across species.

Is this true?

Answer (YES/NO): NO